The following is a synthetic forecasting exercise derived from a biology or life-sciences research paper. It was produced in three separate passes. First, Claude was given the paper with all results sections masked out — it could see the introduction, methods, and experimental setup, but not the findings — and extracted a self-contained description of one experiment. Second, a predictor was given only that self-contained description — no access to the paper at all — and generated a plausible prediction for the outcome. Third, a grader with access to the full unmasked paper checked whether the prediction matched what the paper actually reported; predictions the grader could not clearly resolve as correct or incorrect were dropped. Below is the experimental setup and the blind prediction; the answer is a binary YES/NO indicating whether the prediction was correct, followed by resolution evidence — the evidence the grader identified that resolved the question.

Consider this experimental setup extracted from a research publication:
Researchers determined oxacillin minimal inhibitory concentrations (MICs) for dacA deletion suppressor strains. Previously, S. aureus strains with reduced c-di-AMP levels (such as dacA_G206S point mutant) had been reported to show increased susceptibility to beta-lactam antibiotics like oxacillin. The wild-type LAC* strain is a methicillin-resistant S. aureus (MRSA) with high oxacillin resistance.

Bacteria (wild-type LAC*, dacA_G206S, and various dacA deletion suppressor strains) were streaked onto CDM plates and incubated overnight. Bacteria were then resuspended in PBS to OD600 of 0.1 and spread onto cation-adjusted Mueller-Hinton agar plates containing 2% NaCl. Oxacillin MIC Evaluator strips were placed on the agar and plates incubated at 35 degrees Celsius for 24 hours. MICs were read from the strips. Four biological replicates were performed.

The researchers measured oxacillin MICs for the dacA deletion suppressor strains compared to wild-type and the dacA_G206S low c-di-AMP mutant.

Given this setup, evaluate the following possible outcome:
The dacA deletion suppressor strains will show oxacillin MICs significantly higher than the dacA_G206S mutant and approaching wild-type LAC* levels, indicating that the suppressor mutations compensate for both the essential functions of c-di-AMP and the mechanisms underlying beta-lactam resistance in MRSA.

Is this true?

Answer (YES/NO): NO